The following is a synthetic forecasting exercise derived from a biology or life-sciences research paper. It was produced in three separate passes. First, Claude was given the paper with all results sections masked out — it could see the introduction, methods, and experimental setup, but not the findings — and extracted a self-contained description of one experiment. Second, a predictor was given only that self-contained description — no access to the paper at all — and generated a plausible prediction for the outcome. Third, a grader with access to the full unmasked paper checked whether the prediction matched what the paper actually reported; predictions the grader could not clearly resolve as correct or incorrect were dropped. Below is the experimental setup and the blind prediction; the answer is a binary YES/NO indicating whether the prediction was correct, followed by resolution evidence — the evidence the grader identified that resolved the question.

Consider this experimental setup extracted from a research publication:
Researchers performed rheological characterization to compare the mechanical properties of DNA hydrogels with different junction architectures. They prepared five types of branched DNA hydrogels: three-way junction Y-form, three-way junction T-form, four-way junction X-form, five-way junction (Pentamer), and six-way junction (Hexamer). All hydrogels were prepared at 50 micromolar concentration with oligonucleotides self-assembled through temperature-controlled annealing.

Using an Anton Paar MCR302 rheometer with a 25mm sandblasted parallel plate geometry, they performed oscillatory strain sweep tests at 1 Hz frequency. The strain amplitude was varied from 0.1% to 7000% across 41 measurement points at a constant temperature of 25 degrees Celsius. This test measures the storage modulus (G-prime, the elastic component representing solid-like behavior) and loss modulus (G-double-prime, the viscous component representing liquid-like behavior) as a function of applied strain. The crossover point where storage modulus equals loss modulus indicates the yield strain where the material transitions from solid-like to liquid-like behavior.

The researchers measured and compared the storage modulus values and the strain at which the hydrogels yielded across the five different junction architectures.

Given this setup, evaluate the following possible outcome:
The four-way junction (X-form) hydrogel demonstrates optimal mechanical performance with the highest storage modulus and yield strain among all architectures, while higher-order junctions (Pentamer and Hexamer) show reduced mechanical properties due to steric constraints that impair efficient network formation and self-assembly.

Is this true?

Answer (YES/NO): NO